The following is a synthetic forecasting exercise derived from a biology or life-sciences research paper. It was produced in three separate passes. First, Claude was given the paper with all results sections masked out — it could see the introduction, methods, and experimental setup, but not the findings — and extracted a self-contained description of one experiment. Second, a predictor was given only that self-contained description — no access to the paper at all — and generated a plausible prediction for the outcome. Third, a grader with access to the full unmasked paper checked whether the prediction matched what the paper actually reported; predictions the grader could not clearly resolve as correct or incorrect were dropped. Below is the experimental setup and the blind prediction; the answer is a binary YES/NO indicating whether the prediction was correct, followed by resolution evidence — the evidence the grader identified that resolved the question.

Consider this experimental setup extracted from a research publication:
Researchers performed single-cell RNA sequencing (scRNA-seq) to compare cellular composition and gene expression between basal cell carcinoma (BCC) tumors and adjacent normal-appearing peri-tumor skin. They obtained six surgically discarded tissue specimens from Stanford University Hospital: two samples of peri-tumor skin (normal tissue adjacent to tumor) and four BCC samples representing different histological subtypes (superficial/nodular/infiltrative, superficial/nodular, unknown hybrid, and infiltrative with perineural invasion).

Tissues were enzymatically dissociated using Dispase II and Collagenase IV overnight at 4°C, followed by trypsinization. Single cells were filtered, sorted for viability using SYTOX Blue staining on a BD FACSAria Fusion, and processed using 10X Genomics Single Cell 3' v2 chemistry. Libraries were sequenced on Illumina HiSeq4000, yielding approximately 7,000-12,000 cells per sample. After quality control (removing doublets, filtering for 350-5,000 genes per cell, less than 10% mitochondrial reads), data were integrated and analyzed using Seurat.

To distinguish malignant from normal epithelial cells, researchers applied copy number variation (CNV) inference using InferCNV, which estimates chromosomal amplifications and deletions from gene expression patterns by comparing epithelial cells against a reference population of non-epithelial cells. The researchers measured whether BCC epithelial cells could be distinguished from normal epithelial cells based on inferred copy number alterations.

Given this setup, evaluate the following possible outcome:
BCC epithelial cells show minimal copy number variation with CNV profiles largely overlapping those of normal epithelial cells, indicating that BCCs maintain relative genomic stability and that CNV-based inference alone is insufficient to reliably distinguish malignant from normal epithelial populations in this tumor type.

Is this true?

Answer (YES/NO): NO